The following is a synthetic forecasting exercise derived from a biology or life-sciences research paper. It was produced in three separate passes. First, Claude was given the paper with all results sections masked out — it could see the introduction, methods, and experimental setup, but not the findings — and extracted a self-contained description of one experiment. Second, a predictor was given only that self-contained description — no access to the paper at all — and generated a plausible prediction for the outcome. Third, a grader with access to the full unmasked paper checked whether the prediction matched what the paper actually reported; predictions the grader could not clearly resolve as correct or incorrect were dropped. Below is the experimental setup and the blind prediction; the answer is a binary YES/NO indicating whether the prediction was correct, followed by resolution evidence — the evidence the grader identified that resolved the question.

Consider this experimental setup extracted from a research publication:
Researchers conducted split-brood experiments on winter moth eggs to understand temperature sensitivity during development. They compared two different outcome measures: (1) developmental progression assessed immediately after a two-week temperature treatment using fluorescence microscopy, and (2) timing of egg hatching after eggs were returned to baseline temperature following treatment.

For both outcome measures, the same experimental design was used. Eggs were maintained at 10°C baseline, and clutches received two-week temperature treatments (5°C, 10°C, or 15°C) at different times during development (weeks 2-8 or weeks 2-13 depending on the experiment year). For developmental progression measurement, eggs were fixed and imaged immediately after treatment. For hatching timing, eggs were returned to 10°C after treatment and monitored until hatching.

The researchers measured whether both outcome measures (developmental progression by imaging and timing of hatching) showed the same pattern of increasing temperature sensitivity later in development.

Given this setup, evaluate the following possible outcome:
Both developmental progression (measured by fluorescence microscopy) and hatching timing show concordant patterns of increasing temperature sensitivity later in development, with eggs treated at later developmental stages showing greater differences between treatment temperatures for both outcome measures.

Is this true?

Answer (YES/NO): YES